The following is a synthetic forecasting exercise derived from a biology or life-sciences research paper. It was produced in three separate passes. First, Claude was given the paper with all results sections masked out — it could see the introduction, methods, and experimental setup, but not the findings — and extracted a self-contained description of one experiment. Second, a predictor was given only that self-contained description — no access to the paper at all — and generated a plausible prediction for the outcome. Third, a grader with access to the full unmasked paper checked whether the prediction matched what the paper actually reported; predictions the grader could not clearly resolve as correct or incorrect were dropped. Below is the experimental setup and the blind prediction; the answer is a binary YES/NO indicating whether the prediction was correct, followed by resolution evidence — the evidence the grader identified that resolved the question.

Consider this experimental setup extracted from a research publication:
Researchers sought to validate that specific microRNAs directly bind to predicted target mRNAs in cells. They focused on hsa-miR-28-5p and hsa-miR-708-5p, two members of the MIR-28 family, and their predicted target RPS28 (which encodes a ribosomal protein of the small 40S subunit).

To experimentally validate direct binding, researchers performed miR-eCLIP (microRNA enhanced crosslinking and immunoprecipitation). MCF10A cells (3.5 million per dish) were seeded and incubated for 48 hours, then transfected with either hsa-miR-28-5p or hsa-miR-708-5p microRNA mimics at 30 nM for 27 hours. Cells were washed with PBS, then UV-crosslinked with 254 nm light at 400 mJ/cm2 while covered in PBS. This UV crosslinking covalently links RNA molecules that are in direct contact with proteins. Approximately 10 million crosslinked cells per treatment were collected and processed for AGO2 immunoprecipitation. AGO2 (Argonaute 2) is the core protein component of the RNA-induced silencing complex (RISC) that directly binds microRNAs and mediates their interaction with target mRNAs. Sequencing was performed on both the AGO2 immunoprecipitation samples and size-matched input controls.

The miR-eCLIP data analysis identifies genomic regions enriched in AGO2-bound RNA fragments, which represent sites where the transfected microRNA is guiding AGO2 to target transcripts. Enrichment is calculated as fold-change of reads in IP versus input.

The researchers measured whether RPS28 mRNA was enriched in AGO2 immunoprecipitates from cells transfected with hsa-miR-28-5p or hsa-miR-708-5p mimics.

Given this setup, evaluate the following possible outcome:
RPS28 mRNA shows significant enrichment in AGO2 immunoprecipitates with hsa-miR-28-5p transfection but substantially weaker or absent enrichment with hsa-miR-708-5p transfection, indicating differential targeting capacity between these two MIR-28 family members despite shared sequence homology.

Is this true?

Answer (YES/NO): NO